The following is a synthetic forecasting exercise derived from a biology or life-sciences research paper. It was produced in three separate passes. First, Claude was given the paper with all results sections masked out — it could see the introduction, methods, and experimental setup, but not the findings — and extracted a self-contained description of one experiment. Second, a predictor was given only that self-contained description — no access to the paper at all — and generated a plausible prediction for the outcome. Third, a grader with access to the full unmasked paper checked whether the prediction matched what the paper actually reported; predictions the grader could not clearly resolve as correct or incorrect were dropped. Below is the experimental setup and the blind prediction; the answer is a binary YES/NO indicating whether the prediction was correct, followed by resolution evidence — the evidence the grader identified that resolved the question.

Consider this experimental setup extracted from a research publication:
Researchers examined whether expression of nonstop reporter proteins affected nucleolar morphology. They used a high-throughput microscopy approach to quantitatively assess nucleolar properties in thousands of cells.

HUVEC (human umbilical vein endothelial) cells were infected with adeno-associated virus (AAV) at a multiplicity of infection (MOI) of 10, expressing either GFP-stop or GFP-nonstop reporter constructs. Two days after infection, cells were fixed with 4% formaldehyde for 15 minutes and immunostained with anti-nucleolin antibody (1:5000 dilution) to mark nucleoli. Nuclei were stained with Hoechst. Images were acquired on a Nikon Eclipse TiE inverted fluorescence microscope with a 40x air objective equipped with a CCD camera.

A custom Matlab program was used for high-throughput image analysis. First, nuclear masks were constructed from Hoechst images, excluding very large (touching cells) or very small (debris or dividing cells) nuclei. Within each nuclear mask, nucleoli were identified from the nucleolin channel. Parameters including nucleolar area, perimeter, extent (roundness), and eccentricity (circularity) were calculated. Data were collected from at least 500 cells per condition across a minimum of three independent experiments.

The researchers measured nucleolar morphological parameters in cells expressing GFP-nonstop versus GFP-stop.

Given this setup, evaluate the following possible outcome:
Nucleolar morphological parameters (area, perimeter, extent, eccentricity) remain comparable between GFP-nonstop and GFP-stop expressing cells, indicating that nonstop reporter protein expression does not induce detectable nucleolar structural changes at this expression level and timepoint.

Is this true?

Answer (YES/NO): NO